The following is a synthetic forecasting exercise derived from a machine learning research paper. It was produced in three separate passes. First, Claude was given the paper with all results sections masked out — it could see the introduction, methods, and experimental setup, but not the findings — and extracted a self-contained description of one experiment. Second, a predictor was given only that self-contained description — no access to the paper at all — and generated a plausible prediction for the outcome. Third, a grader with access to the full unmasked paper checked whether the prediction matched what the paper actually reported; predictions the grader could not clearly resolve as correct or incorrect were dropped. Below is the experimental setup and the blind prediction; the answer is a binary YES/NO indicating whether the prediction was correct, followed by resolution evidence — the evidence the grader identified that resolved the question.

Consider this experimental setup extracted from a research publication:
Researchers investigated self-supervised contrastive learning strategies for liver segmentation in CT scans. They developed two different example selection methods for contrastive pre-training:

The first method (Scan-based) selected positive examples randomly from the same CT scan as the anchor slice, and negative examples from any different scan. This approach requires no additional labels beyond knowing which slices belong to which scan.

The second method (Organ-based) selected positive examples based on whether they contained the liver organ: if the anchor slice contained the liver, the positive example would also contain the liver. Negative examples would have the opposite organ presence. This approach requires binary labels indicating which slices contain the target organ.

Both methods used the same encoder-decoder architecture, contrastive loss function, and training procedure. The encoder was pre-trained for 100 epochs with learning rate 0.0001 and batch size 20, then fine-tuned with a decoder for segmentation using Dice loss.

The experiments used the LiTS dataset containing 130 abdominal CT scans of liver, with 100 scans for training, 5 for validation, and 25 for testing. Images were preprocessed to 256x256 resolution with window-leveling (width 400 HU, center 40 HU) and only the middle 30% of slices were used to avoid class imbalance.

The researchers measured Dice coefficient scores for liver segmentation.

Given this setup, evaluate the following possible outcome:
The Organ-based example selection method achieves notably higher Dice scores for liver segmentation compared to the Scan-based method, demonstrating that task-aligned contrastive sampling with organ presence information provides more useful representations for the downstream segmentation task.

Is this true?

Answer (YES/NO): NO